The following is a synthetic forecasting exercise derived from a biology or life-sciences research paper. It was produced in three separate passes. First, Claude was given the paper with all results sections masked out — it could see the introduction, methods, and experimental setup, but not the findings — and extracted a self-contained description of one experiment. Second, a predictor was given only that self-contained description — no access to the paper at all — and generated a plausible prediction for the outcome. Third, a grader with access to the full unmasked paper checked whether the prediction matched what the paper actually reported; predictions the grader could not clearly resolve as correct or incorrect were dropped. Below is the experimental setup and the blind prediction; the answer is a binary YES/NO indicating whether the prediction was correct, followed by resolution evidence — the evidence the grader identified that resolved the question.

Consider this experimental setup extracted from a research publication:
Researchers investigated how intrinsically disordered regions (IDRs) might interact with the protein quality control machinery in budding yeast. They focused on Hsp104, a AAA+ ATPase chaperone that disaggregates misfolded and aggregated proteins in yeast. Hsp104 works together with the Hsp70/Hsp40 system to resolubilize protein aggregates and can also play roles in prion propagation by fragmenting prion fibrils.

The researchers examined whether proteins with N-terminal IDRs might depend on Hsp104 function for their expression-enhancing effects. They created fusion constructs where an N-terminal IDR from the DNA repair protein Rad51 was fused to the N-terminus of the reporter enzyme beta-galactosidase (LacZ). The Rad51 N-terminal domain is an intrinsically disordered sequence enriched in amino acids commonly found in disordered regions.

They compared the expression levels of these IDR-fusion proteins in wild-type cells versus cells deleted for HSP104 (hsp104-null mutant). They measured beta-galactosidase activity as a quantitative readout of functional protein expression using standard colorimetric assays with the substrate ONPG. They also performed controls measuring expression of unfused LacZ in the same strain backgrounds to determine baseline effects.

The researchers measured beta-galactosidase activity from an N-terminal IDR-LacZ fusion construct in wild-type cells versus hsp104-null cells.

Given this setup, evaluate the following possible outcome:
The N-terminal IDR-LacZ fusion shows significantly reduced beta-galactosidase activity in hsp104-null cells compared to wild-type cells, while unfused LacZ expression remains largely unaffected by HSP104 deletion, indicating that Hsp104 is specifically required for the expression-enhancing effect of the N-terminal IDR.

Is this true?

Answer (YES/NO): NO